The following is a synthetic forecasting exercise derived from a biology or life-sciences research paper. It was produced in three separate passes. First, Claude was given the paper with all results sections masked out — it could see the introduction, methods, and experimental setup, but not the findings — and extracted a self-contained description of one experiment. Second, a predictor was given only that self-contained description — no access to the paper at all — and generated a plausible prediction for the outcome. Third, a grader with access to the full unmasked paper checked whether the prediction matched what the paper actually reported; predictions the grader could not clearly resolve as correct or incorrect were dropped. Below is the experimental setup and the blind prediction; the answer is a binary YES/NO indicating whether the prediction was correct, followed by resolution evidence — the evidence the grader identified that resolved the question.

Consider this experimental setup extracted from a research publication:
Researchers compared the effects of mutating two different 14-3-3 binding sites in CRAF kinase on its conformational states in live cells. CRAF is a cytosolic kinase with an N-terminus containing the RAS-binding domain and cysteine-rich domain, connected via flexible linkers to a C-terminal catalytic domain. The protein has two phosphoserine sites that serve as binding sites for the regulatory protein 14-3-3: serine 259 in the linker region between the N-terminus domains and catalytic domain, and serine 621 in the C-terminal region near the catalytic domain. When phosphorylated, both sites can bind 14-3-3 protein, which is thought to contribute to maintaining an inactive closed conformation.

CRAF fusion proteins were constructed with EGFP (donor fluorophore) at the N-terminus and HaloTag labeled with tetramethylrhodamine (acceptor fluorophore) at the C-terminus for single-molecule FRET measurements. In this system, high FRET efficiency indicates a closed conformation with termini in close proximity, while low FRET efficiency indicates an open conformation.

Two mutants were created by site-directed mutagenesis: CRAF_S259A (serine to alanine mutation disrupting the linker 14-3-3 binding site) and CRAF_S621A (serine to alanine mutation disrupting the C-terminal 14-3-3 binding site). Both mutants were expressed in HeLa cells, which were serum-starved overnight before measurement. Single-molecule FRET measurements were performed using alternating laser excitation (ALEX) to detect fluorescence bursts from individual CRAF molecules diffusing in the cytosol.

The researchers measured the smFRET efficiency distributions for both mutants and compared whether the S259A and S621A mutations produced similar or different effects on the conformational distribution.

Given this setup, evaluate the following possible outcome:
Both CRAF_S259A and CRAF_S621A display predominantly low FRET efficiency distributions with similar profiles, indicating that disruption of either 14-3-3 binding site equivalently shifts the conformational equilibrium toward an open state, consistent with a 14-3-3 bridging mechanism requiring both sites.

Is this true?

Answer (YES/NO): NO